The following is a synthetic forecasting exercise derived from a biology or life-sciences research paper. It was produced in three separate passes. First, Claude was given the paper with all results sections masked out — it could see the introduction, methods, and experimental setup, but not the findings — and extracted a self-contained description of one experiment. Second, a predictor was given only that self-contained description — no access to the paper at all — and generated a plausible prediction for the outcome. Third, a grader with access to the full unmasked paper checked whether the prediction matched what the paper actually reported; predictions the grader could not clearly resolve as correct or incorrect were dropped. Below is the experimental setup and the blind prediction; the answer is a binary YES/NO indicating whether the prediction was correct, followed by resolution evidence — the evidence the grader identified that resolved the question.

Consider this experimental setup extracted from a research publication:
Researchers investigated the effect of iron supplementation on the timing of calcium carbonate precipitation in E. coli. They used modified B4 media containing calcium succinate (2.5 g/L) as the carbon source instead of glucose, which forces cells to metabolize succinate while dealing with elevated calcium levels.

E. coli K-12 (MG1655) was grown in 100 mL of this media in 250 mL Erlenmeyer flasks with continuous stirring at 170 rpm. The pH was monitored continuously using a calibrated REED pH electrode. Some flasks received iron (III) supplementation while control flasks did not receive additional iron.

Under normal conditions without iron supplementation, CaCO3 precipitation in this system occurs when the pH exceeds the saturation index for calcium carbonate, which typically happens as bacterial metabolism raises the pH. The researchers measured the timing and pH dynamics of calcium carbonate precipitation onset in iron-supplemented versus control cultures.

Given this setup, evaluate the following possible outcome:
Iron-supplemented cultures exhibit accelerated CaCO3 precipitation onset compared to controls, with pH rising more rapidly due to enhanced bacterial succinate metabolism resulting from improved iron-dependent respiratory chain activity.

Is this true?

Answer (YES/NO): NO